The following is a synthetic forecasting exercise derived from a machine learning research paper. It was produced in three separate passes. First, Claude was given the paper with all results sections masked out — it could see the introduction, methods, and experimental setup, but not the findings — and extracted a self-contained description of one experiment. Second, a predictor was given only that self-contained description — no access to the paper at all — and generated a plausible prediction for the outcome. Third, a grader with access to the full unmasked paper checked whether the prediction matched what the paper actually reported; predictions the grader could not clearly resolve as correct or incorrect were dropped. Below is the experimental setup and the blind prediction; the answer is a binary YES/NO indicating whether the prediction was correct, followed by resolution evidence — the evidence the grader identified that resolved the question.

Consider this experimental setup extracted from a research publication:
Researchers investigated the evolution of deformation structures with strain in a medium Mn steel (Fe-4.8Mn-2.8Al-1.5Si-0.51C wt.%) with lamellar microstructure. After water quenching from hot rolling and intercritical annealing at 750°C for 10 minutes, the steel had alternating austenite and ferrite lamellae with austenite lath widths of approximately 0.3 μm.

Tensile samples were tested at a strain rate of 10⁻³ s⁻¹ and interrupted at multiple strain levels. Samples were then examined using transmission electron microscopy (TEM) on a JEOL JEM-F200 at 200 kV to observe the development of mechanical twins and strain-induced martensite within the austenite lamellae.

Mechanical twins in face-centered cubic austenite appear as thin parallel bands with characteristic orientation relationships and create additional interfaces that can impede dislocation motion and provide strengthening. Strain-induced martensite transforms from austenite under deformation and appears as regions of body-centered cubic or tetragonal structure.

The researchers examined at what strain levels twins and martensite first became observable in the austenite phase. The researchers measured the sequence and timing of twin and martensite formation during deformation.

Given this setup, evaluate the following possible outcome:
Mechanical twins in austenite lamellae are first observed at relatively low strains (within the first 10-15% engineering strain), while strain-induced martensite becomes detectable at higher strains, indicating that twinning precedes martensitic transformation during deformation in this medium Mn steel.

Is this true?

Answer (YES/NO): NO